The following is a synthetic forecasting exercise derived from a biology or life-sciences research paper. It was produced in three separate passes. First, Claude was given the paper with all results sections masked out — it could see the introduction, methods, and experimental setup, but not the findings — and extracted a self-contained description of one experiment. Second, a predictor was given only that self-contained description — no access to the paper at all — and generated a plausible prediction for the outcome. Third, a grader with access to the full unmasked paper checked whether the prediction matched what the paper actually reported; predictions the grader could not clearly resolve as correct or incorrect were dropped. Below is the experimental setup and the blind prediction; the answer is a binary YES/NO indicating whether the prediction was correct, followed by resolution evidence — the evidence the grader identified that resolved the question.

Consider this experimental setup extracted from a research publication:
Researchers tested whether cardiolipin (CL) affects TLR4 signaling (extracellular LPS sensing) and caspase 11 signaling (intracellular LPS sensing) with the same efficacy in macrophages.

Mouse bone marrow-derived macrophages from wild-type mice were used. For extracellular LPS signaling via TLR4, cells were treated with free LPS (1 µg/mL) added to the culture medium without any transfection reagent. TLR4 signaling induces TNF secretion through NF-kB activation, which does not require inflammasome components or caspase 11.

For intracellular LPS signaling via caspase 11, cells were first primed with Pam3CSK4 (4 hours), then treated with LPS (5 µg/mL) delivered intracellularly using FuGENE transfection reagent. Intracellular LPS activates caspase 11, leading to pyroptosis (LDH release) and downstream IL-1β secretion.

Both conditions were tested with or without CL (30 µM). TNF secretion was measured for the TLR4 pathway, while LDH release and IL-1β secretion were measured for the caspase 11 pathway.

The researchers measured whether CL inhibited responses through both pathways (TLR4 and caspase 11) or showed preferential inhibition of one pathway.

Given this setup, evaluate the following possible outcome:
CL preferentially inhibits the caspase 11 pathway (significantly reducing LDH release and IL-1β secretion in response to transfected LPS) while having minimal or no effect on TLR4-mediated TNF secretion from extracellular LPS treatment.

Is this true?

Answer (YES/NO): YES